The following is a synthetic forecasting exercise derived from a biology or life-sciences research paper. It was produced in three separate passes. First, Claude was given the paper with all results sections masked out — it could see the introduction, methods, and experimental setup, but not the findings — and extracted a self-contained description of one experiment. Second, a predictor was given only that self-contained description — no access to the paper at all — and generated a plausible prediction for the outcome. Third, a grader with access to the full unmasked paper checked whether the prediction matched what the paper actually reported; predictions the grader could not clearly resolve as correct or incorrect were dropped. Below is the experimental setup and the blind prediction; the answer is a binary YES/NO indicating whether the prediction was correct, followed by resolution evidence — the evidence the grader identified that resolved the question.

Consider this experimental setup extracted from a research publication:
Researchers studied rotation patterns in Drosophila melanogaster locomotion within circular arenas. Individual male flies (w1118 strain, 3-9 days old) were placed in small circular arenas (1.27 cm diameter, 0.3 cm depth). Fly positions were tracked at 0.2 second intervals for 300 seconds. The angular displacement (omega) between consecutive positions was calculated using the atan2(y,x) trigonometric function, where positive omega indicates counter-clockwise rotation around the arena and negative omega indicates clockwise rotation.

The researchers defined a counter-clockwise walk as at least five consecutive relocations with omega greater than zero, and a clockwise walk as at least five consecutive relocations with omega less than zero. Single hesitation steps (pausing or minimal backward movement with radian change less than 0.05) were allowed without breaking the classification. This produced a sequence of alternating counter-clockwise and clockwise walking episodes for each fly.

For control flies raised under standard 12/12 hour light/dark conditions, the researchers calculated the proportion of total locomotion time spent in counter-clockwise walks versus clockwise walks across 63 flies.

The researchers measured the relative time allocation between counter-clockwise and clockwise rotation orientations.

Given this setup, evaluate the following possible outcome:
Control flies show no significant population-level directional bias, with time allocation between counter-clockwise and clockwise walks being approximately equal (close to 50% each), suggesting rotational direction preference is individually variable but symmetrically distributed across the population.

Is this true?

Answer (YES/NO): YES